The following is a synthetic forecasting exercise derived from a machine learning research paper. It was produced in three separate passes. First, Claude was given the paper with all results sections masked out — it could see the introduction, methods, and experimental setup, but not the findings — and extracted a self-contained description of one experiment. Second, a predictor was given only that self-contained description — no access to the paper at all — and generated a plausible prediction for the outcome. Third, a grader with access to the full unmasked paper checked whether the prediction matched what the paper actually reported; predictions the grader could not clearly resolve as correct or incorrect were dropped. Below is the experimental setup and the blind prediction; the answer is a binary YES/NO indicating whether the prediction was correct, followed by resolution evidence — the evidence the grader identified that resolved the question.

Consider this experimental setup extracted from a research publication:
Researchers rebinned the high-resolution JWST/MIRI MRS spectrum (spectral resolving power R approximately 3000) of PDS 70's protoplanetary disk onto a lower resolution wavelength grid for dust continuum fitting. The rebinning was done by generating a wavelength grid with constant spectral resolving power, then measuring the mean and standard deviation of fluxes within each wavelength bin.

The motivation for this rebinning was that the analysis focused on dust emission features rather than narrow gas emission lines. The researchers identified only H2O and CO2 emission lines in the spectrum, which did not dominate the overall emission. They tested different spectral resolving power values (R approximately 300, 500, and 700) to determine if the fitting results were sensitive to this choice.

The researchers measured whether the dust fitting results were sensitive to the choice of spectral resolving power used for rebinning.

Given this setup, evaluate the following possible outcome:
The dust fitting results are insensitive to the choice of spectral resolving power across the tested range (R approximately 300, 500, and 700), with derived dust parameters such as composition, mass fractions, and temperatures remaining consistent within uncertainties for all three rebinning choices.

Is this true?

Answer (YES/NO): YES